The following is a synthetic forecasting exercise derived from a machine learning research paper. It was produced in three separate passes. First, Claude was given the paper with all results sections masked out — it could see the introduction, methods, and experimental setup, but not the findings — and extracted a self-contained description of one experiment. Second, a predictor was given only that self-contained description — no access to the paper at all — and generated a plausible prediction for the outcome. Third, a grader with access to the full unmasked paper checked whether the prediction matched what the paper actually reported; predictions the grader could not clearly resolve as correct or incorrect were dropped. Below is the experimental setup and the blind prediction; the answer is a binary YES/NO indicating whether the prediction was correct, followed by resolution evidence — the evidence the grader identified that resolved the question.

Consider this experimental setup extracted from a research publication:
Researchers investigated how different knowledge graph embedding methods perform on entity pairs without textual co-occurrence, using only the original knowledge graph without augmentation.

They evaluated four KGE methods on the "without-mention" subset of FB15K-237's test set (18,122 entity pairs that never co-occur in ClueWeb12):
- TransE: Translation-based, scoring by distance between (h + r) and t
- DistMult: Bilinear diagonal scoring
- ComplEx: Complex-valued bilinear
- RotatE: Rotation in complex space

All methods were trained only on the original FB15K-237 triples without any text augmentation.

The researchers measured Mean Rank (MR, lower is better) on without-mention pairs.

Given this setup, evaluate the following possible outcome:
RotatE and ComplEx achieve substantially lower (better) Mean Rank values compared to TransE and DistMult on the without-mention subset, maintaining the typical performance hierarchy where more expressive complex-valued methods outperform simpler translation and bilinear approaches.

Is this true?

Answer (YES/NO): NO